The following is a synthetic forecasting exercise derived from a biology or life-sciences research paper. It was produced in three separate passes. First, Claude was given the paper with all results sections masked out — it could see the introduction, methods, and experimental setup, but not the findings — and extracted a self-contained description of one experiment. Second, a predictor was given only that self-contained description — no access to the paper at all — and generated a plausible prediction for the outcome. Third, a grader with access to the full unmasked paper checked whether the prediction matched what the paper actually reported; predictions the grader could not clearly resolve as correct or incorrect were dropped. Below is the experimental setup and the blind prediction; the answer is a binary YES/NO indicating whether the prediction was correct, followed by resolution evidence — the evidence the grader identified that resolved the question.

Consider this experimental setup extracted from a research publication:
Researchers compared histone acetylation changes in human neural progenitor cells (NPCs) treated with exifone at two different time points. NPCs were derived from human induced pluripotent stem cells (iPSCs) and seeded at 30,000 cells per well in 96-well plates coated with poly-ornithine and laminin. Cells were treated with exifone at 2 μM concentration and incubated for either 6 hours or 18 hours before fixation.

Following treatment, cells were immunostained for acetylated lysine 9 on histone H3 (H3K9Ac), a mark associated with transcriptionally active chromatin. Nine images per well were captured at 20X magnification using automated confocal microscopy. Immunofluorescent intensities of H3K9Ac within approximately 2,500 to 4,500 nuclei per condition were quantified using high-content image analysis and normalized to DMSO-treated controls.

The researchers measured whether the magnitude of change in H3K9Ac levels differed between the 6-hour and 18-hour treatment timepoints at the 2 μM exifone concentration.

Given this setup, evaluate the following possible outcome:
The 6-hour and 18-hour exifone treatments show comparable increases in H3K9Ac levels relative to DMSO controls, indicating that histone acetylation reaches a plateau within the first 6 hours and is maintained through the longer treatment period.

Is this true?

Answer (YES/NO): NO